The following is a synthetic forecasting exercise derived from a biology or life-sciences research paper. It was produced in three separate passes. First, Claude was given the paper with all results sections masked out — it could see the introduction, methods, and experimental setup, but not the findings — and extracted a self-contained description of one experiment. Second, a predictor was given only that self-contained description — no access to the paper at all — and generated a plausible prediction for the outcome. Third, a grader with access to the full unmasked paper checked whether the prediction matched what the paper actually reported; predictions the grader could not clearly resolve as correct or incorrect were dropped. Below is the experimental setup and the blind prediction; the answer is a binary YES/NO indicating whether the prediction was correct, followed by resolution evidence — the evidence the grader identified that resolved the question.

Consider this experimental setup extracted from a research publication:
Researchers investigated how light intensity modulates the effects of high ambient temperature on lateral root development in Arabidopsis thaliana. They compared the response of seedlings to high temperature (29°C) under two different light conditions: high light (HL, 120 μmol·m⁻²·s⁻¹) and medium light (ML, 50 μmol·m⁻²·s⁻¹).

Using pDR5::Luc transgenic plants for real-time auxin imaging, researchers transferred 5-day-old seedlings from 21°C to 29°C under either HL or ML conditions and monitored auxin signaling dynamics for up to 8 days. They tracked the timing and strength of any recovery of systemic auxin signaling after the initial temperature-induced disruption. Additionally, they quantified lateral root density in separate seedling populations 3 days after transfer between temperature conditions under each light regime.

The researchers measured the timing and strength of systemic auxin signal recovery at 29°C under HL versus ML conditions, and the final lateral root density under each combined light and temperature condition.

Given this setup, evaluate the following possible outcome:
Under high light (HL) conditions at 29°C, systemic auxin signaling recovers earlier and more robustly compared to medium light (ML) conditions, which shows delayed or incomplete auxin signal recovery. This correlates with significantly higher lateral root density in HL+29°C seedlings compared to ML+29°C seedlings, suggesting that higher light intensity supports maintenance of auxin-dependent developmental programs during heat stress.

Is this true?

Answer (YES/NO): YES